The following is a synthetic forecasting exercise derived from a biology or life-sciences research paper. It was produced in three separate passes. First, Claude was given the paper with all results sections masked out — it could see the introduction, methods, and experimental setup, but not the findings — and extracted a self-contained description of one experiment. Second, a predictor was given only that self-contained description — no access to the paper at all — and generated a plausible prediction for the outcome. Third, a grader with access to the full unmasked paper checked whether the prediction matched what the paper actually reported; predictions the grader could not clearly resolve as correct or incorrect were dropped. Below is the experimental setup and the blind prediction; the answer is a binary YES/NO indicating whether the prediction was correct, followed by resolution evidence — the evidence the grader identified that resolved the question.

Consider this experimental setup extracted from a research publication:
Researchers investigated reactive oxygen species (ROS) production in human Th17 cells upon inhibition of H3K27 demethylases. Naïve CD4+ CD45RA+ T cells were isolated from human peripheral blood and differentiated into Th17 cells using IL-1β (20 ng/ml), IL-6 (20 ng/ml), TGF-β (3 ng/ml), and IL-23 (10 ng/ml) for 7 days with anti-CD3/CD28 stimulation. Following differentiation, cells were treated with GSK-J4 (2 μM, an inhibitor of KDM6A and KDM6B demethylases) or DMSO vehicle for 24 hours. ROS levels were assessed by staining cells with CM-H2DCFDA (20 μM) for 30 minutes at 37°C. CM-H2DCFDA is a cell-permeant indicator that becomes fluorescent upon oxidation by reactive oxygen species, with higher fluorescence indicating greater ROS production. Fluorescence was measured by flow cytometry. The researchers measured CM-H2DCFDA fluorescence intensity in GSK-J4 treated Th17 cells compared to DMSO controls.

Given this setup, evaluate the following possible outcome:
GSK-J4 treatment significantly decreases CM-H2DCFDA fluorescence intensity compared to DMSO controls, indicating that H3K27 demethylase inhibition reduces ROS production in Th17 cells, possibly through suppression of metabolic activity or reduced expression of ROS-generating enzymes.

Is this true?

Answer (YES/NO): YES